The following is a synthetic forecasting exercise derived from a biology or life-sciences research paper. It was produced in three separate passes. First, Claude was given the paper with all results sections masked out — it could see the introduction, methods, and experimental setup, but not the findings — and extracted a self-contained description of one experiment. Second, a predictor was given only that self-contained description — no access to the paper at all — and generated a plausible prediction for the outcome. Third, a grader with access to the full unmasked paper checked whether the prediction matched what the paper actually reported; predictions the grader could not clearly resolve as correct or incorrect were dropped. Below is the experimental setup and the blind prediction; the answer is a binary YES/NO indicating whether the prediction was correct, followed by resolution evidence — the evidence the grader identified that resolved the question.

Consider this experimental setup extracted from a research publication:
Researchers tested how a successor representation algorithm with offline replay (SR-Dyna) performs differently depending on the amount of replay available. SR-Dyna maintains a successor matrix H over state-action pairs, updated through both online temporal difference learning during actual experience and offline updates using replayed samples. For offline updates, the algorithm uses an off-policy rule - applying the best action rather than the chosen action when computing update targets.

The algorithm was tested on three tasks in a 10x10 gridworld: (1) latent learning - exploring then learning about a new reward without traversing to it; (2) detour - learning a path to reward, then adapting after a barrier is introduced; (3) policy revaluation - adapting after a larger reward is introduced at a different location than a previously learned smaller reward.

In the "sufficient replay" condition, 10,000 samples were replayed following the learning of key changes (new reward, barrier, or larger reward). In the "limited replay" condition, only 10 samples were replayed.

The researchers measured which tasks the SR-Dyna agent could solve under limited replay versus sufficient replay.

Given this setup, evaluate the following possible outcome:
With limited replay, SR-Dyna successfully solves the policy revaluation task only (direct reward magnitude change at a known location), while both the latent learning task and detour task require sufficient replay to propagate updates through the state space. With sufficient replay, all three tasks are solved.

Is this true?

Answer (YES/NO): NO